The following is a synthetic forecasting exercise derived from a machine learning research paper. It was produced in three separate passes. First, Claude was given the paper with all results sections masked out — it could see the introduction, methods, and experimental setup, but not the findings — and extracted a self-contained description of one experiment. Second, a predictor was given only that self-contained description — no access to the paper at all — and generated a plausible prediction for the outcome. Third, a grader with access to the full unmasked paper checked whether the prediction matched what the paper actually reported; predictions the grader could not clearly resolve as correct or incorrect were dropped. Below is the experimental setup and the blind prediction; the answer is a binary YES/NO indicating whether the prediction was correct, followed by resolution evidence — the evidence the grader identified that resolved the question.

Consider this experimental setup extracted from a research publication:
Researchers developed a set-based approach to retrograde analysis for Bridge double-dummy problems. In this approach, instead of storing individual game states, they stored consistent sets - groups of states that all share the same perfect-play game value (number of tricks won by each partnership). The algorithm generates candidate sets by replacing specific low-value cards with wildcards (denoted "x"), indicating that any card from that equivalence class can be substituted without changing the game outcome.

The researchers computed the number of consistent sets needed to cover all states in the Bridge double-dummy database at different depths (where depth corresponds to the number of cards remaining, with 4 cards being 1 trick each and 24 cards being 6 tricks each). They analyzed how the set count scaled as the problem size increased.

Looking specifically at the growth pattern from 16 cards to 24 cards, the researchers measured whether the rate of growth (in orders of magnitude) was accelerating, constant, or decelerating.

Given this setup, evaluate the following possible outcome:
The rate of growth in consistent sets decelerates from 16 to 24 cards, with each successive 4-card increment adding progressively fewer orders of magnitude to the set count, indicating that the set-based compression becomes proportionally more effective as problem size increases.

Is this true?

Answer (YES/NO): YES